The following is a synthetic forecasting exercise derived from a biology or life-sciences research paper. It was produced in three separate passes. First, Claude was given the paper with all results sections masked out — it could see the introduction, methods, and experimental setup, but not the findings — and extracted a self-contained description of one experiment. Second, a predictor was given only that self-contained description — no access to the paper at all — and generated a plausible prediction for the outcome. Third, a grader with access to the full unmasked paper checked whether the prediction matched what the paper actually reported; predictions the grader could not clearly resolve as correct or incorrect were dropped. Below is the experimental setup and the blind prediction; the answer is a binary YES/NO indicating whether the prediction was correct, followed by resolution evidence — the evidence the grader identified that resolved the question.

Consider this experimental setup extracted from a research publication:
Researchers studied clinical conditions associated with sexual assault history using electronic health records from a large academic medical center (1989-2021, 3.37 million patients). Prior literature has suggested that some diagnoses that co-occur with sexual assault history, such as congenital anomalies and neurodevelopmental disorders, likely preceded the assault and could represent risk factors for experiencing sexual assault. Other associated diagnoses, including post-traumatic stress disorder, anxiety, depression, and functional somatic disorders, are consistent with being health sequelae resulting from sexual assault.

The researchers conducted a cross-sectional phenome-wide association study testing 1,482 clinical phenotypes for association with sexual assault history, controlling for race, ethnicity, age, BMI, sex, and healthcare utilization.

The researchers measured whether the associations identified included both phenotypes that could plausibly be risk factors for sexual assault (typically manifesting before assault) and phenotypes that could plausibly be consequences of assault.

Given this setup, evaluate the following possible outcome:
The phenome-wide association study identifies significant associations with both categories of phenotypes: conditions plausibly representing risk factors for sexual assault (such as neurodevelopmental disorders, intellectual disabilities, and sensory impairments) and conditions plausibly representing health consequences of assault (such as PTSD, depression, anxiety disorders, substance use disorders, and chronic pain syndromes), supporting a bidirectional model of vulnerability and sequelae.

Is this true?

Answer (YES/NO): YES